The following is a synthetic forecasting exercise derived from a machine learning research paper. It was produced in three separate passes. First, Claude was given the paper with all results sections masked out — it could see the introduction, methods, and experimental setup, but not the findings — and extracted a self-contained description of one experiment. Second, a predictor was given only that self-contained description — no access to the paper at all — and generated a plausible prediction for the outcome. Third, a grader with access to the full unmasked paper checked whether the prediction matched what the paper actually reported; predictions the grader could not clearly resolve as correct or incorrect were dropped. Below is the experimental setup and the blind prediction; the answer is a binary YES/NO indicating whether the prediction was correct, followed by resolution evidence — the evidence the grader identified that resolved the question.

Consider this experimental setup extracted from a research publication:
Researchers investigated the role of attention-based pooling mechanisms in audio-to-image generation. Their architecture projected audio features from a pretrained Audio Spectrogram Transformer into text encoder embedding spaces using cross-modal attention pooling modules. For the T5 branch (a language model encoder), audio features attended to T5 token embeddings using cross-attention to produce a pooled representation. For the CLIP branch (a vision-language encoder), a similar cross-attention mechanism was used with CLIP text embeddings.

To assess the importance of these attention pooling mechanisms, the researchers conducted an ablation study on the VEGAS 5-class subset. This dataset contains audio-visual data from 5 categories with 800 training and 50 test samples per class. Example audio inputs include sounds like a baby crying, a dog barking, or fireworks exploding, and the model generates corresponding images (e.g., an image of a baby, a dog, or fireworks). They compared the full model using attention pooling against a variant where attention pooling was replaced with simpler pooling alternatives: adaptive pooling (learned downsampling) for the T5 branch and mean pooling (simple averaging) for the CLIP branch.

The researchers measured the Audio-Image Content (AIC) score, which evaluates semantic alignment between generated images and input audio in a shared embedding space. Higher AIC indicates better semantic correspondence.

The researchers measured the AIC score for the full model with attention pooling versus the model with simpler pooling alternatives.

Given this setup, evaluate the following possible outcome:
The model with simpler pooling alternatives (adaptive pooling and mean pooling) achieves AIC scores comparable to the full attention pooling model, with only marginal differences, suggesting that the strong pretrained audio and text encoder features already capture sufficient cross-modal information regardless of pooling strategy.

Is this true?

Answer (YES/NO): NO